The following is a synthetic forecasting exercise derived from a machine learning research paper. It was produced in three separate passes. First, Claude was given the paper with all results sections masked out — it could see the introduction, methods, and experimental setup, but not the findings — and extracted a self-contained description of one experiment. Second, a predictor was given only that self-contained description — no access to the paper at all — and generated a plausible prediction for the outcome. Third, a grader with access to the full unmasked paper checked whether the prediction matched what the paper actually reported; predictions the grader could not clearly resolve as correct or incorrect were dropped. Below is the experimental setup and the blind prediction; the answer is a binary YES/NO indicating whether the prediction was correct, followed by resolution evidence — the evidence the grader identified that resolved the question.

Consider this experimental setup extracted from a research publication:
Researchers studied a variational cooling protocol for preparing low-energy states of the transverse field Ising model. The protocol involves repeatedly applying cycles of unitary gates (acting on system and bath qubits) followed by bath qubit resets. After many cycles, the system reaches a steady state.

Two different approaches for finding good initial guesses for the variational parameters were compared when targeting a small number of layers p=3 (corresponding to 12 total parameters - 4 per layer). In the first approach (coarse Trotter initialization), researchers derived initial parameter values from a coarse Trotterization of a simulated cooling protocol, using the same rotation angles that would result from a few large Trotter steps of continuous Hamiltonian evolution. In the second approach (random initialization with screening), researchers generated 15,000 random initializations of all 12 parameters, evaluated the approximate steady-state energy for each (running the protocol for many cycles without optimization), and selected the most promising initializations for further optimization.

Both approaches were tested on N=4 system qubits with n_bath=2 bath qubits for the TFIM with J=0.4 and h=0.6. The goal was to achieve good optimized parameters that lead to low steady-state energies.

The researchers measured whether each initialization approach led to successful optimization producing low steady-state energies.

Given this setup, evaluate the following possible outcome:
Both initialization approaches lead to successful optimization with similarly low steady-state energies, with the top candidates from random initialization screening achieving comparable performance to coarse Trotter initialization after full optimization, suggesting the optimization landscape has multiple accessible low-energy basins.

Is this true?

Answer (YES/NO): NO